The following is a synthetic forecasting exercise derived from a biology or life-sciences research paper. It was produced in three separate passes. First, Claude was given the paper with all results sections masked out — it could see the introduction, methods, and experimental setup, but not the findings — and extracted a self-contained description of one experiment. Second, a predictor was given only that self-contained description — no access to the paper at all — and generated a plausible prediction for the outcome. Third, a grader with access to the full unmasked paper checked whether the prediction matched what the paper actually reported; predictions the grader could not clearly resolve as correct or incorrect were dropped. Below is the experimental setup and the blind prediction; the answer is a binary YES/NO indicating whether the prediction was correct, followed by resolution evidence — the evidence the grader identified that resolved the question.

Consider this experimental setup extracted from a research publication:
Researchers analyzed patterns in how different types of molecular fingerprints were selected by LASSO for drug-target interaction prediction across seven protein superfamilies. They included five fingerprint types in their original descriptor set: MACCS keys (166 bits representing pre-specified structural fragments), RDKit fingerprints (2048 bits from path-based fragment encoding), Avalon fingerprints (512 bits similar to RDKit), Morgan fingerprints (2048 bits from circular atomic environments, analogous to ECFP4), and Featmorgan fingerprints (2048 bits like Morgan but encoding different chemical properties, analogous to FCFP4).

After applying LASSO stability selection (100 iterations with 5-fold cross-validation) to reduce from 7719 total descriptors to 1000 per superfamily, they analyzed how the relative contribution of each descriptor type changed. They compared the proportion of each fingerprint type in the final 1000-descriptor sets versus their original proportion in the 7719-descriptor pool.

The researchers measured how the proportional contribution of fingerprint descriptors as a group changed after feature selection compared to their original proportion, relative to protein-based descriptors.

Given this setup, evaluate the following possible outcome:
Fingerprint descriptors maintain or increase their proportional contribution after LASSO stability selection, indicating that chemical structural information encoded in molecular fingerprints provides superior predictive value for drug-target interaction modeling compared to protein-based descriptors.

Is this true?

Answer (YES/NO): NO